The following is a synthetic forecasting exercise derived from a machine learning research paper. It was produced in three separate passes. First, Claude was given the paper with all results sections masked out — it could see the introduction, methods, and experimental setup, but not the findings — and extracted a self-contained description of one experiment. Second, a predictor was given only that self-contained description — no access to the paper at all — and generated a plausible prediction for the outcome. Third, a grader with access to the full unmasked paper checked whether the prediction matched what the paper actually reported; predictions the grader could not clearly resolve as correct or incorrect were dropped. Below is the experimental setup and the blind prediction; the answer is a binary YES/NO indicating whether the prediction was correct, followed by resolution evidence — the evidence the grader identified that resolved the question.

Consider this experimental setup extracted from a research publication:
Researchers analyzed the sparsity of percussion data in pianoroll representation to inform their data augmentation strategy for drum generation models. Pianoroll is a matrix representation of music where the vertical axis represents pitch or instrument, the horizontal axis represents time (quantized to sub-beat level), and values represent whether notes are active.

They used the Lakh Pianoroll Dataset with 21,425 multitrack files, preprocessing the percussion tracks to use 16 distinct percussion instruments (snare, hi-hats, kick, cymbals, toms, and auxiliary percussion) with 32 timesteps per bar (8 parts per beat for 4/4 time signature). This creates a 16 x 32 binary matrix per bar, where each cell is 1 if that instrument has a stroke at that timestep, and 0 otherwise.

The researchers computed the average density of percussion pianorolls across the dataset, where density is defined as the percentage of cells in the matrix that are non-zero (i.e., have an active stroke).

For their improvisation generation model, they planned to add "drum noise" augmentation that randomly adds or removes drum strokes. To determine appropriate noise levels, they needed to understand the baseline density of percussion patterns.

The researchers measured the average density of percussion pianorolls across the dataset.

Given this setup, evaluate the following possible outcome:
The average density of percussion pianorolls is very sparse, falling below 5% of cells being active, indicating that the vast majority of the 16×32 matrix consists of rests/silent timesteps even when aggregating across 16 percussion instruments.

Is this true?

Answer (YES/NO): NO